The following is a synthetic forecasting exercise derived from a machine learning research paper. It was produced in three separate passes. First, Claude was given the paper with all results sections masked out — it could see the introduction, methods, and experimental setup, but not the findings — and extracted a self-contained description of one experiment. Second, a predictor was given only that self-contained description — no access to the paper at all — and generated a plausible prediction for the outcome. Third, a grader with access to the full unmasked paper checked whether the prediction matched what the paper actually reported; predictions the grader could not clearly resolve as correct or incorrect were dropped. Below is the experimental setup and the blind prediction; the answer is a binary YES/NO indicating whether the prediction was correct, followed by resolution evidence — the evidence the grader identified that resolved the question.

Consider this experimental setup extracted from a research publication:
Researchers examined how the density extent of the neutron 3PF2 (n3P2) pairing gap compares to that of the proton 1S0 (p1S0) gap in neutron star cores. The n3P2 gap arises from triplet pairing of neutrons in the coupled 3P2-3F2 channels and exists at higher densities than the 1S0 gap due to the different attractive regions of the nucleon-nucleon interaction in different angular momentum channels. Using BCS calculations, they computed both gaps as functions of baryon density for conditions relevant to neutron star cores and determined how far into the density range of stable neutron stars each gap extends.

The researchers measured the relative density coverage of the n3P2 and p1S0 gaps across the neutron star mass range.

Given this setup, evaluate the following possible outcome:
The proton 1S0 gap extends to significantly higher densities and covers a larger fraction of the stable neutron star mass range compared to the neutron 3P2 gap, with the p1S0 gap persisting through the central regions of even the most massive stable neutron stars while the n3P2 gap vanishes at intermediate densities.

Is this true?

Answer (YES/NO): NO